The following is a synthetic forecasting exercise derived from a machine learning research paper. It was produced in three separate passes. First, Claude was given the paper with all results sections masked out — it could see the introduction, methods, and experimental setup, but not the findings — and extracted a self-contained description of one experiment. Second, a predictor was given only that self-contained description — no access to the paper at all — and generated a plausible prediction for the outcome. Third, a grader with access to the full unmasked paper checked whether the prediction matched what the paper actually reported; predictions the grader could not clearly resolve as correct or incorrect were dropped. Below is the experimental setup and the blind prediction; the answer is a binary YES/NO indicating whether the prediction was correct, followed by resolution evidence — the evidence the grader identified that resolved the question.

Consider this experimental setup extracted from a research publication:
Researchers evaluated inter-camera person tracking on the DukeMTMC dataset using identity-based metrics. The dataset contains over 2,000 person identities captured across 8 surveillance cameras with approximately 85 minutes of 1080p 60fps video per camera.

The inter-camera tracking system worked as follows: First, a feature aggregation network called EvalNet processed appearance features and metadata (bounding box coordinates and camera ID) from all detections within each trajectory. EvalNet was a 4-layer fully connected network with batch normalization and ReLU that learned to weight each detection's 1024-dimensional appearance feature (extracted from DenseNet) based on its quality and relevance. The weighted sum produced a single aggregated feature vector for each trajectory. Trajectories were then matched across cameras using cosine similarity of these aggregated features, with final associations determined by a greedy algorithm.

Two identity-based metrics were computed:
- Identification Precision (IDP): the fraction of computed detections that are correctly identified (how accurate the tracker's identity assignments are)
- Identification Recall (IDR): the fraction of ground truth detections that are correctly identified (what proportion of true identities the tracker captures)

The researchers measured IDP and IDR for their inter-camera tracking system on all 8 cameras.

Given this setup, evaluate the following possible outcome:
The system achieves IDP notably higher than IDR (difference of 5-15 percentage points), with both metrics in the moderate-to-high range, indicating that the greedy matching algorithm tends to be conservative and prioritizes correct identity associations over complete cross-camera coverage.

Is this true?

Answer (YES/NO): NO